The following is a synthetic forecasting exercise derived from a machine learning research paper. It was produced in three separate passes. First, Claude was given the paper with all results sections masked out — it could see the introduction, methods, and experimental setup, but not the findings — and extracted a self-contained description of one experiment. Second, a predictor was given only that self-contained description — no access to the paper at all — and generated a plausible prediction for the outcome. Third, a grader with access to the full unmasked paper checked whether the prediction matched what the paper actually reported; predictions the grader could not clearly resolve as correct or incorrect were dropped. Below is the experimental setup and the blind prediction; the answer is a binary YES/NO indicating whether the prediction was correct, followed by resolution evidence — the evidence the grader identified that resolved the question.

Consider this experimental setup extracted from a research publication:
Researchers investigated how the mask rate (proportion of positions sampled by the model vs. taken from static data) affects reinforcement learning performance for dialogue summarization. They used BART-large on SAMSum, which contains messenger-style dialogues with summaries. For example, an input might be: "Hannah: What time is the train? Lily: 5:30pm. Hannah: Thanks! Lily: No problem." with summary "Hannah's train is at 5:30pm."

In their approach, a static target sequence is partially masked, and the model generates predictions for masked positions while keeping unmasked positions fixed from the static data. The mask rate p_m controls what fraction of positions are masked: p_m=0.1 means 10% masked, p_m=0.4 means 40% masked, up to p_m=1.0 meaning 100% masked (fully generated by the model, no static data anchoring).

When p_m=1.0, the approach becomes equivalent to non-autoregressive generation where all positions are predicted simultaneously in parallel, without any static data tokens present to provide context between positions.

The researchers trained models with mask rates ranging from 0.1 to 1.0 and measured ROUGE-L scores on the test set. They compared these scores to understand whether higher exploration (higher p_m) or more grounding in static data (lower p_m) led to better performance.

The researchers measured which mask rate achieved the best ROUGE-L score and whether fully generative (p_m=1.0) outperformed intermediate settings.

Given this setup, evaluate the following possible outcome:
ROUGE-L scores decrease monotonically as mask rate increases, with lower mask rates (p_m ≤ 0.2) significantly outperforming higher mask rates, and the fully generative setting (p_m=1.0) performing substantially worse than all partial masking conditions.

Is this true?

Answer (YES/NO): NO